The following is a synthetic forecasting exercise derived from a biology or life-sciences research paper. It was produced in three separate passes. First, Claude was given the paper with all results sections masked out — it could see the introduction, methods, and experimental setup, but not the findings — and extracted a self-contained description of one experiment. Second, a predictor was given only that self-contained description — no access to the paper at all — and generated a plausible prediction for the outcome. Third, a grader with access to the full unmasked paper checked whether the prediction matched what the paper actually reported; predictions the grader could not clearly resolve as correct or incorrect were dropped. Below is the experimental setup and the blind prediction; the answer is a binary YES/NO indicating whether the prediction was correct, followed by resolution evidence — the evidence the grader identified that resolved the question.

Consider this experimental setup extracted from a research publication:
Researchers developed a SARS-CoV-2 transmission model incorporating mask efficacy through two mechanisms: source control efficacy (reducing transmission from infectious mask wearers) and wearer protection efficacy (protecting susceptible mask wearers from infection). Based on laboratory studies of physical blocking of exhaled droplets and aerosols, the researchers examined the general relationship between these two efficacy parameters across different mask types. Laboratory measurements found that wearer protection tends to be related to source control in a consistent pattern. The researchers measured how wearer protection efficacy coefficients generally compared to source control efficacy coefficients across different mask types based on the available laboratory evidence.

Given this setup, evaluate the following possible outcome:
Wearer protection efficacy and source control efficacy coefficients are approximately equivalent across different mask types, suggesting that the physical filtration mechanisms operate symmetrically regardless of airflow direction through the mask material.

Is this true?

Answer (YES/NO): NO